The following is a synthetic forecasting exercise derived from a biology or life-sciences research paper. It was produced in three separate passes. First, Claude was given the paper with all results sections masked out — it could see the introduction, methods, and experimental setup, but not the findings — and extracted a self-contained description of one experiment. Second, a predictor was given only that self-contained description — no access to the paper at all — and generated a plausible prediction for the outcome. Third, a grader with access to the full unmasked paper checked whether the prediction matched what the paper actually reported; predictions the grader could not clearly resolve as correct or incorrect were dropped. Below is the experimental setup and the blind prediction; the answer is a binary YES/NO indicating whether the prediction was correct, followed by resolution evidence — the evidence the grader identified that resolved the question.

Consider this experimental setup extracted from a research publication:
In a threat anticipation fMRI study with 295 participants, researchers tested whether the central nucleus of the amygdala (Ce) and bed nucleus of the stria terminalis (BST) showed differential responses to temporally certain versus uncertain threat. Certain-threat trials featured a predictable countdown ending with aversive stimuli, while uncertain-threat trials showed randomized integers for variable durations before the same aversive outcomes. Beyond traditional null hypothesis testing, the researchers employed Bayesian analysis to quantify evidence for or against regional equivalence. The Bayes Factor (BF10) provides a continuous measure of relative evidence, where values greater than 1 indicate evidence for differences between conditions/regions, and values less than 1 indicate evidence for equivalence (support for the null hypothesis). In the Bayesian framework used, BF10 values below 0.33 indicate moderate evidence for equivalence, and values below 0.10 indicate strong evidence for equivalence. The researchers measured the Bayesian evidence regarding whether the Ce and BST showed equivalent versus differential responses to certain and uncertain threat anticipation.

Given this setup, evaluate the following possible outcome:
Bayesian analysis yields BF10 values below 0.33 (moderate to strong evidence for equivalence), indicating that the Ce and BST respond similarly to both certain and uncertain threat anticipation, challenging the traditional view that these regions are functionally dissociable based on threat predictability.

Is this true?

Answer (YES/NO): YES